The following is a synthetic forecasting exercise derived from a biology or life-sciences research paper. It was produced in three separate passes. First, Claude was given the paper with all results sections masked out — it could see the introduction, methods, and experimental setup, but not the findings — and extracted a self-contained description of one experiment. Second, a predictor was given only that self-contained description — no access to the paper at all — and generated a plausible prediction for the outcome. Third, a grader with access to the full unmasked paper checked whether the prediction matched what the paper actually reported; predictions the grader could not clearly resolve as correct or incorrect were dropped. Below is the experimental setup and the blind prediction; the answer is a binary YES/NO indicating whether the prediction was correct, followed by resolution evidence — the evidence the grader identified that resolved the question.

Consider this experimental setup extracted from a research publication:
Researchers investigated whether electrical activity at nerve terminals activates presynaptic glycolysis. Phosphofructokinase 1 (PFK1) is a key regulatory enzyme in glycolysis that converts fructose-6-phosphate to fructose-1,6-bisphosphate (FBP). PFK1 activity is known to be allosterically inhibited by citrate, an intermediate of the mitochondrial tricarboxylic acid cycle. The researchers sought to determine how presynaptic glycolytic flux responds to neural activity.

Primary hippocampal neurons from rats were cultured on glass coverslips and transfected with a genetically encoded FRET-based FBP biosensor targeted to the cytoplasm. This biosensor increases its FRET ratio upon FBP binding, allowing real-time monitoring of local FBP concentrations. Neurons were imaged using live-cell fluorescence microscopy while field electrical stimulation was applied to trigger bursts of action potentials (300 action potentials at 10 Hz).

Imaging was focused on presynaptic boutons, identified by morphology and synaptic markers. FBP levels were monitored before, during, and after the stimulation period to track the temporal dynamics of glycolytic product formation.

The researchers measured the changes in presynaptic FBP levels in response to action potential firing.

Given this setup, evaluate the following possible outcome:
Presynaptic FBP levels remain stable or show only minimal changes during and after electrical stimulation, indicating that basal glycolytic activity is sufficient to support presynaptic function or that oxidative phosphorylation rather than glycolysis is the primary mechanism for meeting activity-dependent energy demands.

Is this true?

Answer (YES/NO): NO